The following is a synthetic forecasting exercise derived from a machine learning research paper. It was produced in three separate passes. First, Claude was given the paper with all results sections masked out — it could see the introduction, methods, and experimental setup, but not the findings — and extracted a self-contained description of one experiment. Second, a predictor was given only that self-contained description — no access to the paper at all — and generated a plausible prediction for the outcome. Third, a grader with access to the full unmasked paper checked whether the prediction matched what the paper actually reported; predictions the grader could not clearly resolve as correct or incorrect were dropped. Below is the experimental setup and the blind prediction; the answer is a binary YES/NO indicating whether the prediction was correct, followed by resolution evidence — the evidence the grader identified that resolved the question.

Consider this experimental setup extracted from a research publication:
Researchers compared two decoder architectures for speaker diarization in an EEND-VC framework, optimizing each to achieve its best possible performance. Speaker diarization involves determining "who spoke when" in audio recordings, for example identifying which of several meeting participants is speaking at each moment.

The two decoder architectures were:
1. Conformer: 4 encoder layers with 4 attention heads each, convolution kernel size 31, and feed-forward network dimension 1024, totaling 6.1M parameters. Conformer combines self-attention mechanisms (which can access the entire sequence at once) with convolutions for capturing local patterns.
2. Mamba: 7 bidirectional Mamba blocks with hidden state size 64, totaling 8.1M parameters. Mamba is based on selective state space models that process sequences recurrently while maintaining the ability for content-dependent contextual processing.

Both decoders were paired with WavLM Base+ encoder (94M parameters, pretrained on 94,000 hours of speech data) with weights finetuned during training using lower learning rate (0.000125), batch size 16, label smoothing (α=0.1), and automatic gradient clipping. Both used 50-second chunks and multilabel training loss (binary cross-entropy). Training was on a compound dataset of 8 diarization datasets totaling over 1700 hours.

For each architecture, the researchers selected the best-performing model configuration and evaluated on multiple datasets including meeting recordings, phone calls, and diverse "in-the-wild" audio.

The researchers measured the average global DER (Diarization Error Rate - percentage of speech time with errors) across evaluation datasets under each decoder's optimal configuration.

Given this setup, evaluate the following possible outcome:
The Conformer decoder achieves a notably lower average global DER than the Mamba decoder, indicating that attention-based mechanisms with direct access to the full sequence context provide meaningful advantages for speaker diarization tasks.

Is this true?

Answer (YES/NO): NO